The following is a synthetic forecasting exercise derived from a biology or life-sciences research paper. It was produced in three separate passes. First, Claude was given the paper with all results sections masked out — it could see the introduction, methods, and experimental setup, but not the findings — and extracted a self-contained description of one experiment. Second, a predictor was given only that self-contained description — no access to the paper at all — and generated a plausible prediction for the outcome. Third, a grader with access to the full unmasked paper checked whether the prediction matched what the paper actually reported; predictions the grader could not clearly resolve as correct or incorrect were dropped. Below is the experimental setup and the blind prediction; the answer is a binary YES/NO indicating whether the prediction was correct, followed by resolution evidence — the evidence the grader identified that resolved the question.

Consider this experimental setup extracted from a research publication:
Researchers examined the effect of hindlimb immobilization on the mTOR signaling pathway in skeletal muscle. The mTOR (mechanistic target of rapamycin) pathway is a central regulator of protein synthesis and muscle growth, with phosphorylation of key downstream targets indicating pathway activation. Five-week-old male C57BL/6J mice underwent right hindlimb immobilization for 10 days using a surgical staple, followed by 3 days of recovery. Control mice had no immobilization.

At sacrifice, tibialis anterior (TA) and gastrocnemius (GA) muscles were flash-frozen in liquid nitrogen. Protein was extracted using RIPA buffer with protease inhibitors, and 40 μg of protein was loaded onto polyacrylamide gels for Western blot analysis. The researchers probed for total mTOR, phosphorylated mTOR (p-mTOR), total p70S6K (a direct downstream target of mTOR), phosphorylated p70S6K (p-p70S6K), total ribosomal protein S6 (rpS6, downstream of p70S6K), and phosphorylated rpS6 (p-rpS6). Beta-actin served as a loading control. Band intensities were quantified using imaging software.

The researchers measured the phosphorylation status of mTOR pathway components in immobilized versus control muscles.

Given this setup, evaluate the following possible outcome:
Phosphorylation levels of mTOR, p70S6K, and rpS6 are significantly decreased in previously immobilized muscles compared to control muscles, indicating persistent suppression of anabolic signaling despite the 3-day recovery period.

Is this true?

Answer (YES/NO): NO